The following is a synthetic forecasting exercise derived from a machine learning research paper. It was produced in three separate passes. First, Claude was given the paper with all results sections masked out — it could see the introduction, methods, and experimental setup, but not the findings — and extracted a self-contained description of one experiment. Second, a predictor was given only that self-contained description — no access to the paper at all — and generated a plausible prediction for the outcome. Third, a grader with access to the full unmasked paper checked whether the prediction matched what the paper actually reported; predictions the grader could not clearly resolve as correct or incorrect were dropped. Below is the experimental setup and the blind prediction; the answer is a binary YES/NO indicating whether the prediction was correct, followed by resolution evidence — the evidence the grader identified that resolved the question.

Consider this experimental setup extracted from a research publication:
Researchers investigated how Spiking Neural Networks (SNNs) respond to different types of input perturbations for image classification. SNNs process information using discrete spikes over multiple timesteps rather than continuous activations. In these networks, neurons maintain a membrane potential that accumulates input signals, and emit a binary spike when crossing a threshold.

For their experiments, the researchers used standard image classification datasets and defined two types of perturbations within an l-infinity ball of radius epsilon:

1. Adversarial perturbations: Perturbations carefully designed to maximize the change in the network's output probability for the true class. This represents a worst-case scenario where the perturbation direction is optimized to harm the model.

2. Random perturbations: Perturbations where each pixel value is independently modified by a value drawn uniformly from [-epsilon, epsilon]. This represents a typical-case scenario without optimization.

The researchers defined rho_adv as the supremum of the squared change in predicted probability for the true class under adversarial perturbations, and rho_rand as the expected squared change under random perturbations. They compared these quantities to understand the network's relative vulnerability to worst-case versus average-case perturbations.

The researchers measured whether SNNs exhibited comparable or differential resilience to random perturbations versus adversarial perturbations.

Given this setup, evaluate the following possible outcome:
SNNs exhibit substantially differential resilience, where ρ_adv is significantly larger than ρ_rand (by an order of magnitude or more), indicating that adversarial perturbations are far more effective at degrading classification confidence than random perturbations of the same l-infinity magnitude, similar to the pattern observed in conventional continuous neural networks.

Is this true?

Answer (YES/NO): NO